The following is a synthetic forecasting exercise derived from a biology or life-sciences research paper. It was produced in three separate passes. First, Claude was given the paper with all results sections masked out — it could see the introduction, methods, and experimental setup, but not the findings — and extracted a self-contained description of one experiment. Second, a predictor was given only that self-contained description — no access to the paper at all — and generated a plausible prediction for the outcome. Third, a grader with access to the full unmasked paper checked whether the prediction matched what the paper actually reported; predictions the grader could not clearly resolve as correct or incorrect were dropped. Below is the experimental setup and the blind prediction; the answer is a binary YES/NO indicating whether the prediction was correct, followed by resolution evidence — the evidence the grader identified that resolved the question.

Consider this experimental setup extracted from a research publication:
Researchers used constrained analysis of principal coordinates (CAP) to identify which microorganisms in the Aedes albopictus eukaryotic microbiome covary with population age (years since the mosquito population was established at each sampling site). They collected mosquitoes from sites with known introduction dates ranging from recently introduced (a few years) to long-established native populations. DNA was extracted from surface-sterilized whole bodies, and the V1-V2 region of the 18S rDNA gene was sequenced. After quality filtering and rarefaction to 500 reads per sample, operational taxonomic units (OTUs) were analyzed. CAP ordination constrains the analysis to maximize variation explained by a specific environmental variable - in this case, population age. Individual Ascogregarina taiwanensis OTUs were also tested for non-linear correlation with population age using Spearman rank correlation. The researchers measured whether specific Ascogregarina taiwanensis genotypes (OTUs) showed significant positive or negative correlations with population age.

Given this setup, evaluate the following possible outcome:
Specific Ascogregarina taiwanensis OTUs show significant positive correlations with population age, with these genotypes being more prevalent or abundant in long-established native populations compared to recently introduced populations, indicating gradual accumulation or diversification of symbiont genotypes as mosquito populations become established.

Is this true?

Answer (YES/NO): YES